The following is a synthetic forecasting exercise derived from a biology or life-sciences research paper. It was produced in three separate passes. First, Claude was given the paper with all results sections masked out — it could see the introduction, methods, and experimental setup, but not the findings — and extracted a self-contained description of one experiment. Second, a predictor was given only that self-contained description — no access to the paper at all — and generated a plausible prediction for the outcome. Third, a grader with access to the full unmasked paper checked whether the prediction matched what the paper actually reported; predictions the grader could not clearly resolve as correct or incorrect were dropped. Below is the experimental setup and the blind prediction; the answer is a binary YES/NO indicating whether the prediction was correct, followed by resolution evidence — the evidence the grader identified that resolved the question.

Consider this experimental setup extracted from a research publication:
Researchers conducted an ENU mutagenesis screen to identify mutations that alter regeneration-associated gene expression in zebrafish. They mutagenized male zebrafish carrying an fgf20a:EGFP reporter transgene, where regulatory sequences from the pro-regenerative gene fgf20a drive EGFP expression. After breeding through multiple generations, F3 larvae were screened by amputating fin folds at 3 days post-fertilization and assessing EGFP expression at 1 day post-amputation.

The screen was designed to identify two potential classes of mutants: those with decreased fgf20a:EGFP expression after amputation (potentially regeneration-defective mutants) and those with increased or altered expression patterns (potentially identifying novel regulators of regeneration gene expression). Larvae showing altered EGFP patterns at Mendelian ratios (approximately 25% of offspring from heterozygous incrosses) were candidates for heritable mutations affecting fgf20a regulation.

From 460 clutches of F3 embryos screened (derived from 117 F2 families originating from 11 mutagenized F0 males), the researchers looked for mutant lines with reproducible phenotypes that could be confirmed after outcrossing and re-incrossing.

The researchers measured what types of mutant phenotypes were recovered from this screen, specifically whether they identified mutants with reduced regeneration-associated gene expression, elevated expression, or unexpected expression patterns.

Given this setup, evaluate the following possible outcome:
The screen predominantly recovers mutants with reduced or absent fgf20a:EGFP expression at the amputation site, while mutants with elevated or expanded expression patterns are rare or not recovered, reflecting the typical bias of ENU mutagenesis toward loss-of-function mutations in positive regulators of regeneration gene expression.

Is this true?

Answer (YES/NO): NO